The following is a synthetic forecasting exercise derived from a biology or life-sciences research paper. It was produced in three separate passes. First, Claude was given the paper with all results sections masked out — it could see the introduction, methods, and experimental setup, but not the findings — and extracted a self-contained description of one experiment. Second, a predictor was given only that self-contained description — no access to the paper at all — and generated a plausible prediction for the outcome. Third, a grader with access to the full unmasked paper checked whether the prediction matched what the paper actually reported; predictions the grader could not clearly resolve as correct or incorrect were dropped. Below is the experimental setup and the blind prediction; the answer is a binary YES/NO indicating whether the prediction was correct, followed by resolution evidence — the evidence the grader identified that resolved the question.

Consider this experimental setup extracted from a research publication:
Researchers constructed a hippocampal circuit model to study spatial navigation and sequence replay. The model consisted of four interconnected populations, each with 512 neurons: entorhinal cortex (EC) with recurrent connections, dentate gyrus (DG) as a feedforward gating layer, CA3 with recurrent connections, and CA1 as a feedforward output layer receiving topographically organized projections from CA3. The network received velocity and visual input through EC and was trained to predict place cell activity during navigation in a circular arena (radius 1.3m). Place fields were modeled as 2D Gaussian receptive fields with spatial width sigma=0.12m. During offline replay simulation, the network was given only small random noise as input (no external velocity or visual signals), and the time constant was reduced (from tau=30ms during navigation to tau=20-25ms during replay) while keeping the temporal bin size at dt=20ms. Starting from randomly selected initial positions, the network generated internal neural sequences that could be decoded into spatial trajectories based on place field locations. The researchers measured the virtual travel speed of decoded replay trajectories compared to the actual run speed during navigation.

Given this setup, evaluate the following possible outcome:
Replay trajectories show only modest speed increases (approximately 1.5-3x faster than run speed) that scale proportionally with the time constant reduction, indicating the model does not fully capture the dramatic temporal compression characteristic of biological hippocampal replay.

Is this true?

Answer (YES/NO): NO